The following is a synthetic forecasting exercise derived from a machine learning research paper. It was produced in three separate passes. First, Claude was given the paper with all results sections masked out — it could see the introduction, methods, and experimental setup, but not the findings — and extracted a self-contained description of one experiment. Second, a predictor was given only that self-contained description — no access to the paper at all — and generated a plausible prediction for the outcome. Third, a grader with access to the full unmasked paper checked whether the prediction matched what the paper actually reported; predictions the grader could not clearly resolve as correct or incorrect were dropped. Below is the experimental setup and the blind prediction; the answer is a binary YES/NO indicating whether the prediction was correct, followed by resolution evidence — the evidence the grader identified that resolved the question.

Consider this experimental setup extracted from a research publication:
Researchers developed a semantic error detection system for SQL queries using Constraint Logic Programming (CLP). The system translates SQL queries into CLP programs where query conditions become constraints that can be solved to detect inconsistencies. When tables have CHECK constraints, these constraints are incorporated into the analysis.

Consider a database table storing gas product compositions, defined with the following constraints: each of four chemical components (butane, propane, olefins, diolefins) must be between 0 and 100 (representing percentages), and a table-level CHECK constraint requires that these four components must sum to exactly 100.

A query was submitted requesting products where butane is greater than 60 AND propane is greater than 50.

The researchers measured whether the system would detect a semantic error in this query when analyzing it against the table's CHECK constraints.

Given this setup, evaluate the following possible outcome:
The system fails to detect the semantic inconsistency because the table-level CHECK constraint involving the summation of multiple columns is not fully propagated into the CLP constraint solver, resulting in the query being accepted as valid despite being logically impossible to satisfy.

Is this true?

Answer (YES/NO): NO